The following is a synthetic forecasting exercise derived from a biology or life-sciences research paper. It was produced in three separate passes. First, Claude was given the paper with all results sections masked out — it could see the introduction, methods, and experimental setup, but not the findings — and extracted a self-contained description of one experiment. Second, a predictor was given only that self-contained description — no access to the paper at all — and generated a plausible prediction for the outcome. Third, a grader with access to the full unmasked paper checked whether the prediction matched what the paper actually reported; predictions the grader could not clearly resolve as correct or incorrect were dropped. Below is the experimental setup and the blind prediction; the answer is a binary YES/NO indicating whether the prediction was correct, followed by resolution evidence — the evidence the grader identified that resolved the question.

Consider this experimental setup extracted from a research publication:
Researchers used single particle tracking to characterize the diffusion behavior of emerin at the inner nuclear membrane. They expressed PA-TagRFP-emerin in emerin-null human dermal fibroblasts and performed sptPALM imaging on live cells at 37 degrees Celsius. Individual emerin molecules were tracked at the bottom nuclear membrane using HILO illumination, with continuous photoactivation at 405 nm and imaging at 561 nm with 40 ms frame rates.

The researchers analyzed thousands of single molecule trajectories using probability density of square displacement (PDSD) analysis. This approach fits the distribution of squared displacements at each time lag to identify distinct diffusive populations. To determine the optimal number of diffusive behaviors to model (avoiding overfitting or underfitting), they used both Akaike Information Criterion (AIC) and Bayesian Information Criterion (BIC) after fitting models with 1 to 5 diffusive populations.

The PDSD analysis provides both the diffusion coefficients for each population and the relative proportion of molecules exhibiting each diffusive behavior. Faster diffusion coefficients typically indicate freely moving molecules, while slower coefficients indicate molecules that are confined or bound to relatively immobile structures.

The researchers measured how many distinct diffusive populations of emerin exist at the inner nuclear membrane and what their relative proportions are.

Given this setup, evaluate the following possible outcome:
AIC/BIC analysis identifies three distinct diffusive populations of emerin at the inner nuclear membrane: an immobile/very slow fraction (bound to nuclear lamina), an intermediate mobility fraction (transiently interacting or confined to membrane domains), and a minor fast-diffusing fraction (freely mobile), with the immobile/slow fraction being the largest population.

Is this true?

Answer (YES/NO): NO